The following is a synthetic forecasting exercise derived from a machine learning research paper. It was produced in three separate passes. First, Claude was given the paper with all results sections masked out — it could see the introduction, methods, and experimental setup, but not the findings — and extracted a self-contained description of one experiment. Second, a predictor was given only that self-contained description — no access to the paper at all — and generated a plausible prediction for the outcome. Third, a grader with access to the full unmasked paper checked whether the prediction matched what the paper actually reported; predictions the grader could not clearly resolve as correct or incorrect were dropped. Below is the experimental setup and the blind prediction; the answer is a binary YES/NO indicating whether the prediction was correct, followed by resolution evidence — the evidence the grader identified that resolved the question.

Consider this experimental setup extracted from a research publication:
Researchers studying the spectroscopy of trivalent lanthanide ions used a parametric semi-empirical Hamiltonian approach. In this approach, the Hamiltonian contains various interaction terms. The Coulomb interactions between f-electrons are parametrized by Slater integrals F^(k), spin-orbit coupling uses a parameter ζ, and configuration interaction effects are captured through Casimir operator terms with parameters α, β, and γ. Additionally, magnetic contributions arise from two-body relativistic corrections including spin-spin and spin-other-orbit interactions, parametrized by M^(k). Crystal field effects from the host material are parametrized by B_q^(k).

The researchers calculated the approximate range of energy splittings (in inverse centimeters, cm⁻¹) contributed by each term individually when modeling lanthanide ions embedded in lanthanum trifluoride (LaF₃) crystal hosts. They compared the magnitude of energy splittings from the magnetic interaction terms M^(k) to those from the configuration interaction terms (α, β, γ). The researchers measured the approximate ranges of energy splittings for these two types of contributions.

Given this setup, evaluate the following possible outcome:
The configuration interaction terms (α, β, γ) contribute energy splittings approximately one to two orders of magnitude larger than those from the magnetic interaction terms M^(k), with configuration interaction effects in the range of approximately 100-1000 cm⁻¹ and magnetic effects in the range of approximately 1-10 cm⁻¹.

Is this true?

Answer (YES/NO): NO